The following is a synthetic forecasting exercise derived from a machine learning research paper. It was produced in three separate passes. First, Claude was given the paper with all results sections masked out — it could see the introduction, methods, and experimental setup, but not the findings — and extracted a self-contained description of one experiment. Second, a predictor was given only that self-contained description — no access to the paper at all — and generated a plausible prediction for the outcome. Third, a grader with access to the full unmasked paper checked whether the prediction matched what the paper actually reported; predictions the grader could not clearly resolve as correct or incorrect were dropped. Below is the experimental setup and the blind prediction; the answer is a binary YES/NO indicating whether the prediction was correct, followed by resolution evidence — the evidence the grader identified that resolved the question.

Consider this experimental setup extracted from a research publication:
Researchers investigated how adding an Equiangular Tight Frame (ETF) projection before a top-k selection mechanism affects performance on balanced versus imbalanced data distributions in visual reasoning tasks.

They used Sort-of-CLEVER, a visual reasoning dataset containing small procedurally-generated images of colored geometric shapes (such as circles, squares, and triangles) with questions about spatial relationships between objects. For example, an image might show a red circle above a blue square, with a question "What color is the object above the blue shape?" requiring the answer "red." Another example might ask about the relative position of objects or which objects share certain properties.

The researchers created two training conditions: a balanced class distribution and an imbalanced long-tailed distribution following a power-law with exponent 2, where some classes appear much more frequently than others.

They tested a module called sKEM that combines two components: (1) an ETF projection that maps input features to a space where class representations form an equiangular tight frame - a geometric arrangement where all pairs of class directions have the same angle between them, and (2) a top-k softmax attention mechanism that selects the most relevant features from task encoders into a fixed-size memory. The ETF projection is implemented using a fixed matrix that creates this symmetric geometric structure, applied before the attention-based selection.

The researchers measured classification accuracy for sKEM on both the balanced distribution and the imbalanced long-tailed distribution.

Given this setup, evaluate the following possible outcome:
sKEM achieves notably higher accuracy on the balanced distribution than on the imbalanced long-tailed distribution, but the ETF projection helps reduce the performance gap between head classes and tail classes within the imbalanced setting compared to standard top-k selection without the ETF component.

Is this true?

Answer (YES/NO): NO